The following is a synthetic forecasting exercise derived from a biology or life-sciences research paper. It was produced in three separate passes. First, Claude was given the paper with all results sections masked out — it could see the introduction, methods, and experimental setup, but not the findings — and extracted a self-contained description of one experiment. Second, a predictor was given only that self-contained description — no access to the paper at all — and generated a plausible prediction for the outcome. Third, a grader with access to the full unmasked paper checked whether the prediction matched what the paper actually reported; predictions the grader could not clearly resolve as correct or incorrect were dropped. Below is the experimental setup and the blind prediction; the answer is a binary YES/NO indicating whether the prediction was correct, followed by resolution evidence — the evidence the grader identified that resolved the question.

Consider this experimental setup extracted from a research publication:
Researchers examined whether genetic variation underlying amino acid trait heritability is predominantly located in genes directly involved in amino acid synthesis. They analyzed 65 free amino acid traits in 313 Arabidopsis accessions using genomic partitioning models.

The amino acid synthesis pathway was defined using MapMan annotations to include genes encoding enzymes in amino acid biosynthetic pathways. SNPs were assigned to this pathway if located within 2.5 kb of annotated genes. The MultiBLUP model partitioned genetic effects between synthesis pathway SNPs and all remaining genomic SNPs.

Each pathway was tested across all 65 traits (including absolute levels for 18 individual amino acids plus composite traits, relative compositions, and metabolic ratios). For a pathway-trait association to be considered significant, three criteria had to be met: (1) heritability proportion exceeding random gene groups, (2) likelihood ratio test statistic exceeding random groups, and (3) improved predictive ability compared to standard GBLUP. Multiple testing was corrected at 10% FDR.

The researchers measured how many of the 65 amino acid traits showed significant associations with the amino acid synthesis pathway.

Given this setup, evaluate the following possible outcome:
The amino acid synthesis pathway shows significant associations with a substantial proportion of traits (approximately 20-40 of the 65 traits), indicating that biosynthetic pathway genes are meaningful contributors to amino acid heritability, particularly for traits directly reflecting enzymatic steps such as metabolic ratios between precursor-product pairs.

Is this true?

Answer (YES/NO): NO